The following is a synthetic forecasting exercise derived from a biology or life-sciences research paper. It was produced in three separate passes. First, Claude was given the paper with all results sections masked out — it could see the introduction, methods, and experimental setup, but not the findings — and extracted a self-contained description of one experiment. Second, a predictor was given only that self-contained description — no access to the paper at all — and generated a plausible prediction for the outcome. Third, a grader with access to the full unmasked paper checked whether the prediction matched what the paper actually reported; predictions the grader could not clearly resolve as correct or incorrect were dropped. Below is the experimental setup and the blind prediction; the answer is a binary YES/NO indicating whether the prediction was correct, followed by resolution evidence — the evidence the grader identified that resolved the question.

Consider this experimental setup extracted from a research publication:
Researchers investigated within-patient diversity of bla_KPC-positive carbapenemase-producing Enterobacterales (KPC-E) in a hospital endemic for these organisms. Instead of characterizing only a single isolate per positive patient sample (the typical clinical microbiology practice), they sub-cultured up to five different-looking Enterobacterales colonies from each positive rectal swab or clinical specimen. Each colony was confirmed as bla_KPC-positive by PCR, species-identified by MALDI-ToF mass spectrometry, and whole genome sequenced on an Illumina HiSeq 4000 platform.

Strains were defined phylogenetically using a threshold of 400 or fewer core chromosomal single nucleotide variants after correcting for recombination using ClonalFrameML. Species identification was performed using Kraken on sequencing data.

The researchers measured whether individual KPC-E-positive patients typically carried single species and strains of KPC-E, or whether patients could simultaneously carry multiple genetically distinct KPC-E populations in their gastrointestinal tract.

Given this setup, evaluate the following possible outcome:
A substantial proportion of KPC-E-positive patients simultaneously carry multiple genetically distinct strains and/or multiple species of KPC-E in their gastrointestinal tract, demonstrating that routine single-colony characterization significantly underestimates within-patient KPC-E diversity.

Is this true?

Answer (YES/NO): YES